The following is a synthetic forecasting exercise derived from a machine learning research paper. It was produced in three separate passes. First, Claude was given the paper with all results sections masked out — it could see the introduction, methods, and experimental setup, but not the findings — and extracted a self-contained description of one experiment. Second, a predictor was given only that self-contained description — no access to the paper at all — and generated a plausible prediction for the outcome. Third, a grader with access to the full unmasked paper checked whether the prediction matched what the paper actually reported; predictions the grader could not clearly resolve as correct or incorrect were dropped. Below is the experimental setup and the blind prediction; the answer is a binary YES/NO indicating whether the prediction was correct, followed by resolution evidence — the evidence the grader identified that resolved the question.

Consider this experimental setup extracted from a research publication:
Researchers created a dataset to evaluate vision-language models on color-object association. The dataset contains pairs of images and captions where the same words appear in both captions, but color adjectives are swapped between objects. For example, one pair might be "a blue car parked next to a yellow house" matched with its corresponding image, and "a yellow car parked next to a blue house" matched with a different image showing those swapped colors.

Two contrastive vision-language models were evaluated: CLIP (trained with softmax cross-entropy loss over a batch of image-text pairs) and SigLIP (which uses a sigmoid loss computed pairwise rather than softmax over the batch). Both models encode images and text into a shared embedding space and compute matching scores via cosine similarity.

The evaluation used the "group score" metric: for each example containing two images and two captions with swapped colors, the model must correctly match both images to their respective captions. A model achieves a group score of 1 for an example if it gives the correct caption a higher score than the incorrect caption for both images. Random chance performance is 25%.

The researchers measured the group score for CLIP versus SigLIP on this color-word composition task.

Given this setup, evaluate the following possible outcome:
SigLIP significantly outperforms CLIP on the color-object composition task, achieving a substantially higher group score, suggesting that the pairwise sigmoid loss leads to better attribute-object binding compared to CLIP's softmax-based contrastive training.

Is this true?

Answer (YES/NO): YES